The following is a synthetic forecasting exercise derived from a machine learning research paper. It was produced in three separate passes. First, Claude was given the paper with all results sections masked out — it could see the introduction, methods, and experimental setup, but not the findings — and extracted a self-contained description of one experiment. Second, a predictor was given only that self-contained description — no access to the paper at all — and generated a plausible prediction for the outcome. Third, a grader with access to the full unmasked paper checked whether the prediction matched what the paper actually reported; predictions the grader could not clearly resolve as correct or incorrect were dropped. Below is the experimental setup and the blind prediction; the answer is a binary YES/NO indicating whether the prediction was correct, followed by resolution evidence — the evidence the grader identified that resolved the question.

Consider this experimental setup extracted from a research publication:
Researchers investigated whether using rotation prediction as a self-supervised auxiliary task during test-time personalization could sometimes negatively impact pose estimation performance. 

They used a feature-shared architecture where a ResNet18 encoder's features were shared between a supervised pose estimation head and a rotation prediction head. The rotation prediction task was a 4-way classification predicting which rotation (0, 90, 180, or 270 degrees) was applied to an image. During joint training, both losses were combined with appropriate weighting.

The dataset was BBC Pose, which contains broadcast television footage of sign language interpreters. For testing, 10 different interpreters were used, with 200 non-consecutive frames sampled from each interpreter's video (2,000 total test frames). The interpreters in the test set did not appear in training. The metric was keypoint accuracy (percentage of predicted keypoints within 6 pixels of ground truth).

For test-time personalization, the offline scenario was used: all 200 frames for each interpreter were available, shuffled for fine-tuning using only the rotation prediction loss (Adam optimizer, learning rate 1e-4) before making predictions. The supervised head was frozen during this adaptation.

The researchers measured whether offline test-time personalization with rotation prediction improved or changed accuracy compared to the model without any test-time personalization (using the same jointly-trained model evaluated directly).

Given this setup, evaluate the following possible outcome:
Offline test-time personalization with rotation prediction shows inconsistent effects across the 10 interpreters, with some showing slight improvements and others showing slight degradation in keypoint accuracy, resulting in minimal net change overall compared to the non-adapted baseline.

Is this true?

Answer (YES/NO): NO